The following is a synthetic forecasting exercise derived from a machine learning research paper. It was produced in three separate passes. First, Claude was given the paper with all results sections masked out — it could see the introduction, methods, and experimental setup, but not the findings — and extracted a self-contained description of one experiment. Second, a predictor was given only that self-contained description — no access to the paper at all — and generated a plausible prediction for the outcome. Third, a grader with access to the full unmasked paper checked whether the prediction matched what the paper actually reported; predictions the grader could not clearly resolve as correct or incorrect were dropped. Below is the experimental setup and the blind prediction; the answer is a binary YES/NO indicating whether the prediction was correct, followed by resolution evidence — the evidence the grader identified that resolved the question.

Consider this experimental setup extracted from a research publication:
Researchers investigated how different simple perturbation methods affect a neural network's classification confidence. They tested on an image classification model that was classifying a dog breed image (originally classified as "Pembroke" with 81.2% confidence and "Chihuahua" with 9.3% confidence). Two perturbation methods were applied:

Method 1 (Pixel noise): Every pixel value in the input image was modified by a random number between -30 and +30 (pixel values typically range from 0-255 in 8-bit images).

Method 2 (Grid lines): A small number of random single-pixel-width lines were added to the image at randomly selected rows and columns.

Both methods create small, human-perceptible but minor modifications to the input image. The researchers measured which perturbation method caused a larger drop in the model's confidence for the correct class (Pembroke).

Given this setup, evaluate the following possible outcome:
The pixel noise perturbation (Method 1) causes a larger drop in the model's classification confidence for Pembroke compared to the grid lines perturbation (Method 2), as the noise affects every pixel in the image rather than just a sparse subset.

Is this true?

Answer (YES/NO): YES